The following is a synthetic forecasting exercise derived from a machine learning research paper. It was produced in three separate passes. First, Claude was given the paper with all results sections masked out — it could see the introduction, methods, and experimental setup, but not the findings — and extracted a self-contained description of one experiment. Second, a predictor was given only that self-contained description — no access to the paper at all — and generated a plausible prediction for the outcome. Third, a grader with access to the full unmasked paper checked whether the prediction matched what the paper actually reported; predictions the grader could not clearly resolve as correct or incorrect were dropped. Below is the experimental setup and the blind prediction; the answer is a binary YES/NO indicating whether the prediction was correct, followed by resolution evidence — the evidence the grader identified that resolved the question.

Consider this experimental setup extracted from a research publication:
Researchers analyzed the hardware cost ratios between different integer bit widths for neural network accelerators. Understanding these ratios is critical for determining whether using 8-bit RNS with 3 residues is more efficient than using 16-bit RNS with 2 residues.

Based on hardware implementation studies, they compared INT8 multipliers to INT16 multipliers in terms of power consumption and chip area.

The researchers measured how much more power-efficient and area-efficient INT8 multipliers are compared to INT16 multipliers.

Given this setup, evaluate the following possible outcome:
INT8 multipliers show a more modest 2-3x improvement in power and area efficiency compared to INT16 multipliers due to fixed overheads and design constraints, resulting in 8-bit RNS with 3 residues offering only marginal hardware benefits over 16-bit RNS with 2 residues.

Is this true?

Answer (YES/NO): NO